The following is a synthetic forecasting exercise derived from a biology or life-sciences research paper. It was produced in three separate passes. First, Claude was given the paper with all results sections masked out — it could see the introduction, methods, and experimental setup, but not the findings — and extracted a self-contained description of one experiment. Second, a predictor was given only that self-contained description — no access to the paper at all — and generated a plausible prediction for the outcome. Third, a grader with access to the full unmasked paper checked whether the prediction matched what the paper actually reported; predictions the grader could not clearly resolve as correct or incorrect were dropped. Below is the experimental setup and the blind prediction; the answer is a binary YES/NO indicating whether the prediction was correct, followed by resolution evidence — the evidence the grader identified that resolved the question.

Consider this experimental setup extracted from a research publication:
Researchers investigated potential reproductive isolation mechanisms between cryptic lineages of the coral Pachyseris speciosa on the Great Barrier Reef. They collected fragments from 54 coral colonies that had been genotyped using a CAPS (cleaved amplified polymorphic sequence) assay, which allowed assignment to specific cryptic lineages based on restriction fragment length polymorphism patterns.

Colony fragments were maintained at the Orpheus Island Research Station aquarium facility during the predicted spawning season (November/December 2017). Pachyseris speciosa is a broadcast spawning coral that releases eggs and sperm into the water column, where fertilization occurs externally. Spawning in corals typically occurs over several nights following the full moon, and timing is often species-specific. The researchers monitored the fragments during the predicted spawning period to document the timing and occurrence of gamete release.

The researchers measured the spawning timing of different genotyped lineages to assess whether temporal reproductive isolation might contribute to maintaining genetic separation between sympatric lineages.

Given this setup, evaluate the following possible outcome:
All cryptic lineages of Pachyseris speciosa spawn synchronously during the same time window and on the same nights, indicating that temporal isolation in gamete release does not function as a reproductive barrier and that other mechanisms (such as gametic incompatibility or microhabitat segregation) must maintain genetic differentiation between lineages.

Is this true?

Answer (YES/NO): NO